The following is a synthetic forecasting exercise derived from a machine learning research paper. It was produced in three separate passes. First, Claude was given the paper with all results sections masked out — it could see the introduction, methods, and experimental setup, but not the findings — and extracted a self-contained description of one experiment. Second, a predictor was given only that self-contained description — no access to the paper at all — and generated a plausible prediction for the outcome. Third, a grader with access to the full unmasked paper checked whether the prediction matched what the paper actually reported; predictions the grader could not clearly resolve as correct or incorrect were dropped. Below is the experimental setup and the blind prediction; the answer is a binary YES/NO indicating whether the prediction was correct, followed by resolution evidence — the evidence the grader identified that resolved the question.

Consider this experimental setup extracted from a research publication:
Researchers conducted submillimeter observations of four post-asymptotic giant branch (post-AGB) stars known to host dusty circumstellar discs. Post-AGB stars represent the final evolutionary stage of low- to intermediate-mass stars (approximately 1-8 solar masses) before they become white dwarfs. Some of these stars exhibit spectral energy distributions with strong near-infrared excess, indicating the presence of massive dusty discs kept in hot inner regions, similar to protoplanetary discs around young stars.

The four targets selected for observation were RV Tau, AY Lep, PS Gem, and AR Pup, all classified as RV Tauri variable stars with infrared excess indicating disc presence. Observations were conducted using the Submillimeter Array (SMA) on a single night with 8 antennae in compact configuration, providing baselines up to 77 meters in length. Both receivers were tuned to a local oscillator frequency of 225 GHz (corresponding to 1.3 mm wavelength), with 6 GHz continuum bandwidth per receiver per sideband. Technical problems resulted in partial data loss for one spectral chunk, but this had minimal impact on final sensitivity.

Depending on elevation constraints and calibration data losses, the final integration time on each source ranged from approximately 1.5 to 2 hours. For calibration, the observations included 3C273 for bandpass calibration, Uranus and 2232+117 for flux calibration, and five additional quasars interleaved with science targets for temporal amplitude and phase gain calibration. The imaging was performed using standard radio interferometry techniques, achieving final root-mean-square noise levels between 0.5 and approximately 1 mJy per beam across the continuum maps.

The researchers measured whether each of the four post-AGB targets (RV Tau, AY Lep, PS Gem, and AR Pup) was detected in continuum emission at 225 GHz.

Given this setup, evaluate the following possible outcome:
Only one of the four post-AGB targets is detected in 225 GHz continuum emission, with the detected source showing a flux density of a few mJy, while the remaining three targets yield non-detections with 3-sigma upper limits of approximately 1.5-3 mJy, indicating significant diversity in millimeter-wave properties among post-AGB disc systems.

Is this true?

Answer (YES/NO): NO